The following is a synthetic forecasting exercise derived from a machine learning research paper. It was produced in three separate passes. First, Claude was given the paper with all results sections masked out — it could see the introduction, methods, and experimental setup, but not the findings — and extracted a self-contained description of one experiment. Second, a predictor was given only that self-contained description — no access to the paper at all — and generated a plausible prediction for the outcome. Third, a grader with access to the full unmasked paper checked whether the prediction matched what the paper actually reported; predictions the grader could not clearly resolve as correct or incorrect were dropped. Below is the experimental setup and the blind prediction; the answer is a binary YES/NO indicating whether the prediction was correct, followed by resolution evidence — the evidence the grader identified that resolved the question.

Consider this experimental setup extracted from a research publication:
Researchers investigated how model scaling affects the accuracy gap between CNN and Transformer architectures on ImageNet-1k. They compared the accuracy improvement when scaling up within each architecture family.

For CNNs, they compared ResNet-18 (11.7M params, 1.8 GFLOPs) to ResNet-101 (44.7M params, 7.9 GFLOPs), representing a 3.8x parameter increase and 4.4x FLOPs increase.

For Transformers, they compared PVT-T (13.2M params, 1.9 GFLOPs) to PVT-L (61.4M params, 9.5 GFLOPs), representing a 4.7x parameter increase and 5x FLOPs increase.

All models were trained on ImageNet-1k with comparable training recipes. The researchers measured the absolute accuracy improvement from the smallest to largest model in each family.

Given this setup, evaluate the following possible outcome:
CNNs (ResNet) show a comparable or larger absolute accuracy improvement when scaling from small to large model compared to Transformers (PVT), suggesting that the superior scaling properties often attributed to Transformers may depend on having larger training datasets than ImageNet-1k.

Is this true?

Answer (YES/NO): YES